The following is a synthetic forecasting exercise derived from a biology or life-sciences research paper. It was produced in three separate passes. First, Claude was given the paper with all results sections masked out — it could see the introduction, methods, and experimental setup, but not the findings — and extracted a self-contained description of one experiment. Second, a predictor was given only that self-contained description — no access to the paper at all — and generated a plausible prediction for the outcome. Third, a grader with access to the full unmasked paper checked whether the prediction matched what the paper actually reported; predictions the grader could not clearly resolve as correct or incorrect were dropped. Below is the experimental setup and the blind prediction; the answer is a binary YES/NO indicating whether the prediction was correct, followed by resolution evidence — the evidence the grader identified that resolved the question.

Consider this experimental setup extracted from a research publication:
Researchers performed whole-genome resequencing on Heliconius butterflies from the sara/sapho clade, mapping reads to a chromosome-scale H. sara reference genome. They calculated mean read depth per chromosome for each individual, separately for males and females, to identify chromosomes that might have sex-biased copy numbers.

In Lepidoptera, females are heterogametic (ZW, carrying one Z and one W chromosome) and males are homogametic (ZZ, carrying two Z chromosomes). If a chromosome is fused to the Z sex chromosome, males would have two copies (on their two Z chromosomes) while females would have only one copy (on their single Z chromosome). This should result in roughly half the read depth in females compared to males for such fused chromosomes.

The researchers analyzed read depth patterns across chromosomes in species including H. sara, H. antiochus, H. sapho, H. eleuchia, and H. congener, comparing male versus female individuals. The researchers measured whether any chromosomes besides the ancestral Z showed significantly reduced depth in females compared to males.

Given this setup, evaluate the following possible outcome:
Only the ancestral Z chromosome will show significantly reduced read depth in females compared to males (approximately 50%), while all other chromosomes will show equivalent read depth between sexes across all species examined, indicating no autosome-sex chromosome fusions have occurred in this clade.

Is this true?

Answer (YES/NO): NO